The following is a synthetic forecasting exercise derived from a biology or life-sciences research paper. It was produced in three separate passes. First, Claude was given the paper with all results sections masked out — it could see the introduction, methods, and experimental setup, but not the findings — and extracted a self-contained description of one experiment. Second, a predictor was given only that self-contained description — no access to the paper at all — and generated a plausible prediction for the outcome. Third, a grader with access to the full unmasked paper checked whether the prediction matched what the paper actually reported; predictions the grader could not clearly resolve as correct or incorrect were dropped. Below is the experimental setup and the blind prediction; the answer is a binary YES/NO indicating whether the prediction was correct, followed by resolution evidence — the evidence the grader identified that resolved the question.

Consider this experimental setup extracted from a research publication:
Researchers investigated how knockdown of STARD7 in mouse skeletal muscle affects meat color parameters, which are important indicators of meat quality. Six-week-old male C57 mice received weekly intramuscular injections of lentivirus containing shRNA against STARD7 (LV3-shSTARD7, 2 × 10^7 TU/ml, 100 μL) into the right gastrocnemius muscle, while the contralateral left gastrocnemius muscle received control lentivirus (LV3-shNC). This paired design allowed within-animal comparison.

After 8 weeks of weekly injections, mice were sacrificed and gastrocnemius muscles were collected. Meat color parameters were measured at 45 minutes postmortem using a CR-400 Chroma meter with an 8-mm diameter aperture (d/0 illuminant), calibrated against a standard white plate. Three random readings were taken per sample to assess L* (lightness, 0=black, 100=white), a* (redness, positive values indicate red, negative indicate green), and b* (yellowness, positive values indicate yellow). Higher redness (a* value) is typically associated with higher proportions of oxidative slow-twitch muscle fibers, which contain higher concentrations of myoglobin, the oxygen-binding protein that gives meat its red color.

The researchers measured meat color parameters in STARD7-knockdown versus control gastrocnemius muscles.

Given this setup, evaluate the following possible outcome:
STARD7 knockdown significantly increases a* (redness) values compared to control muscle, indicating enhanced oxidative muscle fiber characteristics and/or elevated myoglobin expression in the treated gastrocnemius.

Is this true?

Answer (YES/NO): NO